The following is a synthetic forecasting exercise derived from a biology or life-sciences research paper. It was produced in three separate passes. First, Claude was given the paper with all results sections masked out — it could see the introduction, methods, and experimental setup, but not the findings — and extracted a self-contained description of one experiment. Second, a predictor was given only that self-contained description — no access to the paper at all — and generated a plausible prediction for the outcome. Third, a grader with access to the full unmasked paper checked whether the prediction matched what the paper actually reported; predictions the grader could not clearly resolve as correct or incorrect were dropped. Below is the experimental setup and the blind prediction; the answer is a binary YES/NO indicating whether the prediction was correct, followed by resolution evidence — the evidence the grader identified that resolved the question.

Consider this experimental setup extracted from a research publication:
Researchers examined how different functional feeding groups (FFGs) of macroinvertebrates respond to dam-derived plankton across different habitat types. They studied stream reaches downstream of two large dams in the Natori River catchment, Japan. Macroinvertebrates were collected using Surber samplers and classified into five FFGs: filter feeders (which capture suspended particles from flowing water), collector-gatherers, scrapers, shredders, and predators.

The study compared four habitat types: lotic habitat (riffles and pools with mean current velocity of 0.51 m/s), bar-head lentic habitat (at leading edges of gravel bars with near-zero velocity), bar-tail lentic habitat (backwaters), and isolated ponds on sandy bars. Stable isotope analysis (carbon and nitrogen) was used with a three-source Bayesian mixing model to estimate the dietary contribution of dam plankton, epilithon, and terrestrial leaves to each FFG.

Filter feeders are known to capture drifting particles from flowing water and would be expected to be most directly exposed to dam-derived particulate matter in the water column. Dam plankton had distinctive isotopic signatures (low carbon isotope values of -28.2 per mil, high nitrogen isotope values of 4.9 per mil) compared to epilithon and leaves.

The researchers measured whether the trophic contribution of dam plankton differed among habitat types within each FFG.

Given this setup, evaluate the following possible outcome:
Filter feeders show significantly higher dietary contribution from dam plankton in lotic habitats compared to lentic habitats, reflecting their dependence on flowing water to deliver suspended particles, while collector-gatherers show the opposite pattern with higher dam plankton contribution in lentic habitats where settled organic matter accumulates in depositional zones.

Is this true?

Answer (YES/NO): NO